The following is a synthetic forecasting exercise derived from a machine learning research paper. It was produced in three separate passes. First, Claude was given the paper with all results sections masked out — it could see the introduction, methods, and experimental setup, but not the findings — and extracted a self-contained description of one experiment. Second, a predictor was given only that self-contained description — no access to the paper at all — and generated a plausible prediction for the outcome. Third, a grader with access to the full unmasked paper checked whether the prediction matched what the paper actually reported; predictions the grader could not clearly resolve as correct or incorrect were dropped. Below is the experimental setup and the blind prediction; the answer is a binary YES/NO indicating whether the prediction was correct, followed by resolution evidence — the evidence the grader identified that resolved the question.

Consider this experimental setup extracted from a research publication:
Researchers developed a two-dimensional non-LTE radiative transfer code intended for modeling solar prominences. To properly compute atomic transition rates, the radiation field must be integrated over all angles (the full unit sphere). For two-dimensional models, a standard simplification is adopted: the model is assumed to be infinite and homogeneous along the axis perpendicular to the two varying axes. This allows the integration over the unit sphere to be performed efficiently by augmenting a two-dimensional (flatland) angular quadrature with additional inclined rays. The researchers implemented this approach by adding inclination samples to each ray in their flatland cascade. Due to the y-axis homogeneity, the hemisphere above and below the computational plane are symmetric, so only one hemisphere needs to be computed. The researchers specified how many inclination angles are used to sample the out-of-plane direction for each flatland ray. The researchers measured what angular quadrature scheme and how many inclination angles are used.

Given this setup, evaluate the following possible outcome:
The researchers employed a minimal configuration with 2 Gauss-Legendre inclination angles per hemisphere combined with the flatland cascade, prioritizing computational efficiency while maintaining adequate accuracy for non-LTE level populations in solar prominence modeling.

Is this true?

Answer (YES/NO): NO